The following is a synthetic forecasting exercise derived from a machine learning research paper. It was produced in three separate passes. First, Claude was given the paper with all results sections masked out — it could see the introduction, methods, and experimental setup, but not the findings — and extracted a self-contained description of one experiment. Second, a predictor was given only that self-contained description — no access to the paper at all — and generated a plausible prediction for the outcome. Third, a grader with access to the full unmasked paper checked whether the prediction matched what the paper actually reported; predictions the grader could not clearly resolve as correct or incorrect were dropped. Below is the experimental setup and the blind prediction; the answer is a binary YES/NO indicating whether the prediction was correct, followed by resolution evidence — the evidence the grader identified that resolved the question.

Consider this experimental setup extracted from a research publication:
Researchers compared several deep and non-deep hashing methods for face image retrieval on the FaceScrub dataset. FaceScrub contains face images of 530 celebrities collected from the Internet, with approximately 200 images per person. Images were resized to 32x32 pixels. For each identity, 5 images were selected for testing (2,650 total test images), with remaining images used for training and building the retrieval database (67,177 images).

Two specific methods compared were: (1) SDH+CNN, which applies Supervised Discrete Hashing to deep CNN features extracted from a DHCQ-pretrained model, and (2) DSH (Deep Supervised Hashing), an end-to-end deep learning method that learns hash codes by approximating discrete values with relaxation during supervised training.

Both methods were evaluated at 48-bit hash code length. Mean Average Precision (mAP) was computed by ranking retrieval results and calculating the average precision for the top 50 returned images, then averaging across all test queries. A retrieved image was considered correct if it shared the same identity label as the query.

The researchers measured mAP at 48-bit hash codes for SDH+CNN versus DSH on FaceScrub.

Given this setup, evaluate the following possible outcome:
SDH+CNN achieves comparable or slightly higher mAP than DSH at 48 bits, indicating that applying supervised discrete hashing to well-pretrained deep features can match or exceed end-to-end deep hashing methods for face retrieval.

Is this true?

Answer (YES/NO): NO